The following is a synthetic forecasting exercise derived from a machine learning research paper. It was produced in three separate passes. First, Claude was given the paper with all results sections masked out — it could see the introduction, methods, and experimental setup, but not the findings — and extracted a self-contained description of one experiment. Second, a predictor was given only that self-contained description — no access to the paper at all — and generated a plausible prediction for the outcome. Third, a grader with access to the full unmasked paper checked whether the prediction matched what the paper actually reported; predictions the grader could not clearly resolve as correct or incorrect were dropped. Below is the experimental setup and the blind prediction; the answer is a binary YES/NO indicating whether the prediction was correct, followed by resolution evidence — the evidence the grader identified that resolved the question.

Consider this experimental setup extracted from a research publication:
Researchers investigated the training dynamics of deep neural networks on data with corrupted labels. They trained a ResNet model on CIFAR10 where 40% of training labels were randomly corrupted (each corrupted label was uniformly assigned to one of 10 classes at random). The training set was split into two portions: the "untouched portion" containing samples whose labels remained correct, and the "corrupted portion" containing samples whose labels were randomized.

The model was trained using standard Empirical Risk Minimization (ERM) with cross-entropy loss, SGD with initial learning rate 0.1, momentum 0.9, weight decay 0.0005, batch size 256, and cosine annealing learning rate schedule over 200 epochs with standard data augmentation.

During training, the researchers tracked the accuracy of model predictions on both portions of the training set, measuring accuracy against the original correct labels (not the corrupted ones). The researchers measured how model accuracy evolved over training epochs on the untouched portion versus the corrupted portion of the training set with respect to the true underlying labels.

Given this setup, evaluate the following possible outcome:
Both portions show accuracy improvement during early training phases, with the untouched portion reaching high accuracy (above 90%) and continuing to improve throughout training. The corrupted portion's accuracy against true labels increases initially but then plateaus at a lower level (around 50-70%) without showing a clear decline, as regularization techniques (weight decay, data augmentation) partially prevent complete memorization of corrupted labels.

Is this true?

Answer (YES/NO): NO